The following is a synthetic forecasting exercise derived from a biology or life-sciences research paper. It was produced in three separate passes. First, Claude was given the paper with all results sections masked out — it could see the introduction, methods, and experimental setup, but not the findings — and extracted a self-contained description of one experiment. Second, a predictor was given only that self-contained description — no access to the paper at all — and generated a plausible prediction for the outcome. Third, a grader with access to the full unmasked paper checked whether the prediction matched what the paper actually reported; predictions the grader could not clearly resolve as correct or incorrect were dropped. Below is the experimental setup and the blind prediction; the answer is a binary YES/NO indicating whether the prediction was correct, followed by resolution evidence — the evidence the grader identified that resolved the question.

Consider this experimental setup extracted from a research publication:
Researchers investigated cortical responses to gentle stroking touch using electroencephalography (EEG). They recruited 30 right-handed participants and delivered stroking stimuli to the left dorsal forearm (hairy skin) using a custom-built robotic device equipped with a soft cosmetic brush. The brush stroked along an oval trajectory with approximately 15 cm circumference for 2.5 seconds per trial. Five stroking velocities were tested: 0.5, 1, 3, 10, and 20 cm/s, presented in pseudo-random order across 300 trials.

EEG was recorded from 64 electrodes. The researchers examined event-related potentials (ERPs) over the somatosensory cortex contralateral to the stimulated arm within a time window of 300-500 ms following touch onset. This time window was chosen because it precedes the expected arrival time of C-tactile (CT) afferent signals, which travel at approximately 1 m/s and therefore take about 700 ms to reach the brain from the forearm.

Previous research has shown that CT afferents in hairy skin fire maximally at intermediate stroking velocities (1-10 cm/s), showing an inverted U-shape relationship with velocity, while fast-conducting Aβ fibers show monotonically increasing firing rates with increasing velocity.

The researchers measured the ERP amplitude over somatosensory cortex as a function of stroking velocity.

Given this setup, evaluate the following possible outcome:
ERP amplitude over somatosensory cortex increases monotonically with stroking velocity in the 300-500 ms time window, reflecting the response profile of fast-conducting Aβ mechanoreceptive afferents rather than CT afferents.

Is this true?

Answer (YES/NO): NO